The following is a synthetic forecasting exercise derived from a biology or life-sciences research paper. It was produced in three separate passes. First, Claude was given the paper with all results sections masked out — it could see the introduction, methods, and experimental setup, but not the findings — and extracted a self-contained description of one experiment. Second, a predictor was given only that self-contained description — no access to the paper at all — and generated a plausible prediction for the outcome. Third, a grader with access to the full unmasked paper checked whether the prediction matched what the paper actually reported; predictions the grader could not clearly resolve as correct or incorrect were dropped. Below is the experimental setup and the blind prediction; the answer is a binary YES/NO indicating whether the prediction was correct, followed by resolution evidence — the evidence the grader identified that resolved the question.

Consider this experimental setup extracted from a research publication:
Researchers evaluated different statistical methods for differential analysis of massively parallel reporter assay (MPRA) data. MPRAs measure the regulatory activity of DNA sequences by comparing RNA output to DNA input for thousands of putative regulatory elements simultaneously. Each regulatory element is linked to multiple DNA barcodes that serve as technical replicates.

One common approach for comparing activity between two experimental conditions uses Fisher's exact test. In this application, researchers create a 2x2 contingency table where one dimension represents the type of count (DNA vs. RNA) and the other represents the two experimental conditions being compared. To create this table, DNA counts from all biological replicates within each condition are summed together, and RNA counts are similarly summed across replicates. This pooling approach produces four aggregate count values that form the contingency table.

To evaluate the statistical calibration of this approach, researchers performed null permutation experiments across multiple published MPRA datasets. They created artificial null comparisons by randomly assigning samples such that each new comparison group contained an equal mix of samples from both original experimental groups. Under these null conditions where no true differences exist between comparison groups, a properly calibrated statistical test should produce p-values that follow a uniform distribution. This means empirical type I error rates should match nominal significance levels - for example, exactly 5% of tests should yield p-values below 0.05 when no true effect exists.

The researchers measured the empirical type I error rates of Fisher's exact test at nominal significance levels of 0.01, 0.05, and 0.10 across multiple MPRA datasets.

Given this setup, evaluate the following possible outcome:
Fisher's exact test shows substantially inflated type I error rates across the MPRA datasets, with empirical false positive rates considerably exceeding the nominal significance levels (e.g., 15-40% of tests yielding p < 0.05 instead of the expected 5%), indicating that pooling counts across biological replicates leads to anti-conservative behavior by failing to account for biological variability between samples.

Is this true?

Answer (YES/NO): YES